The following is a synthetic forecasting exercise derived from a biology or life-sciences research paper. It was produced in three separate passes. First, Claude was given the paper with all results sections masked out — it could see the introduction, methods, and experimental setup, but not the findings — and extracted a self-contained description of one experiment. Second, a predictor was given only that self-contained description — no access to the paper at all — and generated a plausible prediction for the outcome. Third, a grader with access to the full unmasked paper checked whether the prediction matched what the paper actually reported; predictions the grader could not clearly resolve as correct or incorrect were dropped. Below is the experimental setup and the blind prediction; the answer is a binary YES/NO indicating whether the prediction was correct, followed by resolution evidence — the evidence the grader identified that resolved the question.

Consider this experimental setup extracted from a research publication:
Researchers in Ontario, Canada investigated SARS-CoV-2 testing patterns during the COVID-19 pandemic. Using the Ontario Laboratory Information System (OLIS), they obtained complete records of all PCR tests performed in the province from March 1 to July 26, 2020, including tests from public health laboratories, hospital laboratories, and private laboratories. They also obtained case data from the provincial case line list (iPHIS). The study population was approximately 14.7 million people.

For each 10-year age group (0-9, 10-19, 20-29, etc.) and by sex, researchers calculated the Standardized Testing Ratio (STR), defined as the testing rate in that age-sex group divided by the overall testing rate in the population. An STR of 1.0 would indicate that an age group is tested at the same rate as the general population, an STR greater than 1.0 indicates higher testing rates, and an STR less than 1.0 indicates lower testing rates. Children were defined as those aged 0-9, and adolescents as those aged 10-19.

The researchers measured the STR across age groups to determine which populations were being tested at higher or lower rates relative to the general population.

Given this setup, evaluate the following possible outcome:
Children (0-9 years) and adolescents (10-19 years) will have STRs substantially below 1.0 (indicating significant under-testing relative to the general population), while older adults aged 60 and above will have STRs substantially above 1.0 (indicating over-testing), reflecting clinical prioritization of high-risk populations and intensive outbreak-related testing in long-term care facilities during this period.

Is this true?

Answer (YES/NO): YES